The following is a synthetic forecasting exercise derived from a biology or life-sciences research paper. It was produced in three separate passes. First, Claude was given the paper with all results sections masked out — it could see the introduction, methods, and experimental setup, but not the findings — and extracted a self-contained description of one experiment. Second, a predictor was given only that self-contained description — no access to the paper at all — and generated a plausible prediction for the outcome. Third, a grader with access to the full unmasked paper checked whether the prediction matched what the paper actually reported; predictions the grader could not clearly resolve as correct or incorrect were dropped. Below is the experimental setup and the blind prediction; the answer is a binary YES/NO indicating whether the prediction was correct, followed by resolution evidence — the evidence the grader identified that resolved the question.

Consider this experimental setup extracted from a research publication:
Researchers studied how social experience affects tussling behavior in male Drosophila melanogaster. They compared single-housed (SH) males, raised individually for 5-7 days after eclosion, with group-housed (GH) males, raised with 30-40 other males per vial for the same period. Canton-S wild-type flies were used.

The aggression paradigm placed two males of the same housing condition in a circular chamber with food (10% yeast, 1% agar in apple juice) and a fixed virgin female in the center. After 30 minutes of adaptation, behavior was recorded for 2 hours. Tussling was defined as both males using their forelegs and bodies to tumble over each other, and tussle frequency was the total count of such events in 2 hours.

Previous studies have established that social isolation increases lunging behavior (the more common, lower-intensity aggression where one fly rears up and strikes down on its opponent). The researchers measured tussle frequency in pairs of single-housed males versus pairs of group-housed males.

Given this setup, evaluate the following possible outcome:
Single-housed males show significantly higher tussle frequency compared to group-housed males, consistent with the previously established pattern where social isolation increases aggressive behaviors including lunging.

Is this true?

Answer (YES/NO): NO